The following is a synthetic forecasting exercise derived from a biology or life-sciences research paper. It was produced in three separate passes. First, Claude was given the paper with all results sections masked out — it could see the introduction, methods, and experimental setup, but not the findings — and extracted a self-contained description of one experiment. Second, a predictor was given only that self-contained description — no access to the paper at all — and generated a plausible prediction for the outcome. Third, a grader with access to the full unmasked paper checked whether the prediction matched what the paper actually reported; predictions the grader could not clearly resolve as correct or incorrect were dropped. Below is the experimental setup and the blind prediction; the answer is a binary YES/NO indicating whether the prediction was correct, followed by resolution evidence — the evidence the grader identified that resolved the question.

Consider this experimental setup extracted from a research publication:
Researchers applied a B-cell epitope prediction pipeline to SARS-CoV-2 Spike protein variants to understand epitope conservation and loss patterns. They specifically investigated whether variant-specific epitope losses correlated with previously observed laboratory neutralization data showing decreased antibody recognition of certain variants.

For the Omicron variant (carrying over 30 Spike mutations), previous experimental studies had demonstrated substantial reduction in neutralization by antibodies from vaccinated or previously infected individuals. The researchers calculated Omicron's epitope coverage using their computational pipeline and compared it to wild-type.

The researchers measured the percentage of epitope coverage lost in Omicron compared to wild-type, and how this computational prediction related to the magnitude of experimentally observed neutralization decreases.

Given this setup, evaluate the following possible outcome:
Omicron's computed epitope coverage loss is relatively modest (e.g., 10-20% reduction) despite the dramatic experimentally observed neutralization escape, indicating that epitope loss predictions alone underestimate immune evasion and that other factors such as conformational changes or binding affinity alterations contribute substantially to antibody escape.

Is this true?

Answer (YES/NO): NO